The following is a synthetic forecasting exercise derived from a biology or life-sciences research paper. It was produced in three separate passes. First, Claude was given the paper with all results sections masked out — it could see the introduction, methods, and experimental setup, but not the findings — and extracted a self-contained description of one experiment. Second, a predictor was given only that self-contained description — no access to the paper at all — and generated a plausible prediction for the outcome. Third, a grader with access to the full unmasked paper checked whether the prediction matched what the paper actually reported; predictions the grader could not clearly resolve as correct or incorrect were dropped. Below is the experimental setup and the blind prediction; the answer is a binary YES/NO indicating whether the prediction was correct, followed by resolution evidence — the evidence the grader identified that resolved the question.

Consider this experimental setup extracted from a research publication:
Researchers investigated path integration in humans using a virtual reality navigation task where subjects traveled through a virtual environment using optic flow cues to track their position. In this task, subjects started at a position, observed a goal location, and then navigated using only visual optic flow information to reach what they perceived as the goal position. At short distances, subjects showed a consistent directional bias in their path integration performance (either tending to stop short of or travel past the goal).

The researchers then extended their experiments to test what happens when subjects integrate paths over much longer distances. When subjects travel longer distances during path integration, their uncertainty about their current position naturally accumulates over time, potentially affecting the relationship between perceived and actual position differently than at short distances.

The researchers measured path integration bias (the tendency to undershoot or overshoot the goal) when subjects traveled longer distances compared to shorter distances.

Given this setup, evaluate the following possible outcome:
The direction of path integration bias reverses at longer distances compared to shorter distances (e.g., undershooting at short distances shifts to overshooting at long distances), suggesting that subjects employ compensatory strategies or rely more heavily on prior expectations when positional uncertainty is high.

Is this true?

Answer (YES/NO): NO